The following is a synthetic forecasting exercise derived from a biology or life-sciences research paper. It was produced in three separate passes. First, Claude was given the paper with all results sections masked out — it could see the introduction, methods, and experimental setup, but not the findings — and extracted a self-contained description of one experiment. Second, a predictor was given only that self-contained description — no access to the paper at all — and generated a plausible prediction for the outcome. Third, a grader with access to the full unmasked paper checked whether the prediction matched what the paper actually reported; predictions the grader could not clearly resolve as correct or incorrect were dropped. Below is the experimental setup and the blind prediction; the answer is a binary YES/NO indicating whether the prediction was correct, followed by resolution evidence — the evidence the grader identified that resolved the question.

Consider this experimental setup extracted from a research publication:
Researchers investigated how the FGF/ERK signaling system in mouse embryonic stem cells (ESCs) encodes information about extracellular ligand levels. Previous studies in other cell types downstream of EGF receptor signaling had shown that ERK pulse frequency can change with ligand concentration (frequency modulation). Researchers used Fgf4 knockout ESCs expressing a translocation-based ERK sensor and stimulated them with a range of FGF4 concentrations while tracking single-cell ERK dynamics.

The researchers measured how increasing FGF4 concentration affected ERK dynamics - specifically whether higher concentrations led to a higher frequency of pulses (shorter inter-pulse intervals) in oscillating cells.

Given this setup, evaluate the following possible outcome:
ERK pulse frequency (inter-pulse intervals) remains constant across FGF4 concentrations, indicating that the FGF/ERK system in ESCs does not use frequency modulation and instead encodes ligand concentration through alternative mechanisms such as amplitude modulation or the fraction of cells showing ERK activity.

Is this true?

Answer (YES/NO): YES